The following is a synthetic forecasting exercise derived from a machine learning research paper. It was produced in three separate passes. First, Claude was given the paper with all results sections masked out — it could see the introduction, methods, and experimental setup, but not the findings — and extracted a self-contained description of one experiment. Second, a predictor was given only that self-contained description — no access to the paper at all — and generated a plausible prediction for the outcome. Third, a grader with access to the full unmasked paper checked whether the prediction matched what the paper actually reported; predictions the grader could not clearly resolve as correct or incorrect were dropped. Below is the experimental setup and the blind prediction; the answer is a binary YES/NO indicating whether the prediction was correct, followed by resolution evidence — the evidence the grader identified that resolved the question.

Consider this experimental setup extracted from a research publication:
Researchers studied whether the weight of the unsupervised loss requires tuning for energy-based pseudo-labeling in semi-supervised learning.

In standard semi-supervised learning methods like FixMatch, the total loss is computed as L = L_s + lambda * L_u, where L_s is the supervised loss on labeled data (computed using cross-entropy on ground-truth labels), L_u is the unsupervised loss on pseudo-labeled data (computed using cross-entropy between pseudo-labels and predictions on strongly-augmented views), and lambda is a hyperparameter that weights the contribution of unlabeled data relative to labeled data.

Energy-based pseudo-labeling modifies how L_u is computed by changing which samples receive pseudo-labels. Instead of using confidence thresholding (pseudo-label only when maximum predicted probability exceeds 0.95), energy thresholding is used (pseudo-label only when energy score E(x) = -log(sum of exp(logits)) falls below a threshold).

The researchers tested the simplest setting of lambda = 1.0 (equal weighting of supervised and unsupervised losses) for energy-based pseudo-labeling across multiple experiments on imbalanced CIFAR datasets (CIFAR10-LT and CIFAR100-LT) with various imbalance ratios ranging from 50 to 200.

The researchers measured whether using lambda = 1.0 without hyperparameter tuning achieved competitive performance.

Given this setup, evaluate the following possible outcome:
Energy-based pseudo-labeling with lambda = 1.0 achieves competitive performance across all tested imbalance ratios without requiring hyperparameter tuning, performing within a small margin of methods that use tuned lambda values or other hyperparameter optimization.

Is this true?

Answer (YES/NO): YES